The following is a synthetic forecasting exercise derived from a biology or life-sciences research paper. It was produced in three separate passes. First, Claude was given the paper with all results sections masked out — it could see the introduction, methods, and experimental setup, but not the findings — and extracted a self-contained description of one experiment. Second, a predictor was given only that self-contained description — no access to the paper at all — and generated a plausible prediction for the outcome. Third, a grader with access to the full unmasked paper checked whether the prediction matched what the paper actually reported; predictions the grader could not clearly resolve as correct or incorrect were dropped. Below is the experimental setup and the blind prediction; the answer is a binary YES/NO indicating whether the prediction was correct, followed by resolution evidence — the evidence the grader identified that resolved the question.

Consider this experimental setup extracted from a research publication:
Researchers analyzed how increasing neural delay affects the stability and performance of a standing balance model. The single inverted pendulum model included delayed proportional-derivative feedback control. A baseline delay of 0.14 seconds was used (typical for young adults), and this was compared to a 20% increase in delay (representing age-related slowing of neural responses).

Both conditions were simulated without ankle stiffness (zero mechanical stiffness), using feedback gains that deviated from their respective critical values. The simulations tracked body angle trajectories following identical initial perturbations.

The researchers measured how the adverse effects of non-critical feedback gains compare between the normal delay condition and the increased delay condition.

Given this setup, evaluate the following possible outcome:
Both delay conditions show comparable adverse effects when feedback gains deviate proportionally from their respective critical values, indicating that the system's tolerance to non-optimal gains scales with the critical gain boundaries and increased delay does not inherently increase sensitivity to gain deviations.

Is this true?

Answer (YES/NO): NO